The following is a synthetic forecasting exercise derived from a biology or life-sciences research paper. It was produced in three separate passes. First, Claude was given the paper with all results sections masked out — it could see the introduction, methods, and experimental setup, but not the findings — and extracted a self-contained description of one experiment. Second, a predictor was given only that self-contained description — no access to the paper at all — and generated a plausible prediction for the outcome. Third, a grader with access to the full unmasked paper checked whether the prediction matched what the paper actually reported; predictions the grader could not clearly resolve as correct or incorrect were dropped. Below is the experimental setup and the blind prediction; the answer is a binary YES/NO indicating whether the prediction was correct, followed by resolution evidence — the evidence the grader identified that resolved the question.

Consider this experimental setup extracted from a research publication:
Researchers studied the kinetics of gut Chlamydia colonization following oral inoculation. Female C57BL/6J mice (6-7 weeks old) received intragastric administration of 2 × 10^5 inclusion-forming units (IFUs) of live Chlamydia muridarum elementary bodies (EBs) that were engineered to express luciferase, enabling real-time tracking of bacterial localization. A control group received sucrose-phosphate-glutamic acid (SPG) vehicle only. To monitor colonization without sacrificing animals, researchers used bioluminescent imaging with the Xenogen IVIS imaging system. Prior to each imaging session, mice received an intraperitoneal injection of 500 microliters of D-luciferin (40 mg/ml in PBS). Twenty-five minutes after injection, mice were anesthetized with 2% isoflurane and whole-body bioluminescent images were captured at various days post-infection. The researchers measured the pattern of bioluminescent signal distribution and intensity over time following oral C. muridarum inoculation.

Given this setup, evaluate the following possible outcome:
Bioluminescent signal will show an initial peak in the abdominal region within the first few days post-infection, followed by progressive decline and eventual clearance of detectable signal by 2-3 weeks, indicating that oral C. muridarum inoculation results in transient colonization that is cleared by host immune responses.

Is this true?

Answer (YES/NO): NO